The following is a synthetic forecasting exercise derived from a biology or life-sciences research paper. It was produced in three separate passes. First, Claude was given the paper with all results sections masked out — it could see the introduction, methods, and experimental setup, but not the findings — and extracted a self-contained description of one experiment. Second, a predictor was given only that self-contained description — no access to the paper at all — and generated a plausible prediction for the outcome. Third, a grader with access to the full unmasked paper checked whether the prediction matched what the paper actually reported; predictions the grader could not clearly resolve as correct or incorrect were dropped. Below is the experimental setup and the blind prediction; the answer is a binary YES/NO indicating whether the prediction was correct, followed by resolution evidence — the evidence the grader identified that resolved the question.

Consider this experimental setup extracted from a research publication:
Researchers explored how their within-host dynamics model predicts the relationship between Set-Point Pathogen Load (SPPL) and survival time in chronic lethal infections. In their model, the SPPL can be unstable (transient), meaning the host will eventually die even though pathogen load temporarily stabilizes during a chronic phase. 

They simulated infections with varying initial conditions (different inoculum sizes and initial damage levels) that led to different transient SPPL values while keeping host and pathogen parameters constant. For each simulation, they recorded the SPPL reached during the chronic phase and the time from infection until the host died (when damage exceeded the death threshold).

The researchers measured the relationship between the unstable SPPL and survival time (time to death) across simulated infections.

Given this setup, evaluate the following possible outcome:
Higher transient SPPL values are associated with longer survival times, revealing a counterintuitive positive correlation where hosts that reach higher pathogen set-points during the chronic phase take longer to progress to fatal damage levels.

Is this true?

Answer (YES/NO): NO